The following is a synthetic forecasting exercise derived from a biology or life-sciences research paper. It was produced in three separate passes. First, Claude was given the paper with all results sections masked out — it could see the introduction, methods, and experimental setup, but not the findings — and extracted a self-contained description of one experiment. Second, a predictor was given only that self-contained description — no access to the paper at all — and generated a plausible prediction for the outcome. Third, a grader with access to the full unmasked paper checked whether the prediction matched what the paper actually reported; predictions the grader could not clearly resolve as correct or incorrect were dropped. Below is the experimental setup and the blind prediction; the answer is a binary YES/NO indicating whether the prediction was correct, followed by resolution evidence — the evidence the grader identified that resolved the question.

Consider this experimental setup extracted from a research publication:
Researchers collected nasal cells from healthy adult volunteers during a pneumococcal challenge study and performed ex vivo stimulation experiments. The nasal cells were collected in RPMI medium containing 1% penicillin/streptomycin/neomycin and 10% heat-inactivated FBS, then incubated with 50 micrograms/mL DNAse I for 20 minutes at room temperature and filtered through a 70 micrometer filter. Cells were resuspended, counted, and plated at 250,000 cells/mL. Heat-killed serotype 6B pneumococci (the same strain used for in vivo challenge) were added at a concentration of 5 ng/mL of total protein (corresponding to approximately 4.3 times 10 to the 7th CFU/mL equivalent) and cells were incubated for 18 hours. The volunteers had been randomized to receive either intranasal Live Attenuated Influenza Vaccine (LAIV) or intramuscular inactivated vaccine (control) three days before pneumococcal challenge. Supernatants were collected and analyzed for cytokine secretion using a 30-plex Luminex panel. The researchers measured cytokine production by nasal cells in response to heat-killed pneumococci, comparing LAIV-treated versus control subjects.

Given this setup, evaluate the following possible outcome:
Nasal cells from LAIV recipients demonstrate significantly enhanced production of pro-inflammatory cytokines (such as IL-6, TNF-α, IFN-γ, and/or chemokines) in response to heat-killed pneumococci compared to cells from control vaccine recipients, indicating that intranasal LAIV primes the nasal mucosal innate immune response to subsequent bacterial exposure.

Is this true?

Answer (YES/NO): NO